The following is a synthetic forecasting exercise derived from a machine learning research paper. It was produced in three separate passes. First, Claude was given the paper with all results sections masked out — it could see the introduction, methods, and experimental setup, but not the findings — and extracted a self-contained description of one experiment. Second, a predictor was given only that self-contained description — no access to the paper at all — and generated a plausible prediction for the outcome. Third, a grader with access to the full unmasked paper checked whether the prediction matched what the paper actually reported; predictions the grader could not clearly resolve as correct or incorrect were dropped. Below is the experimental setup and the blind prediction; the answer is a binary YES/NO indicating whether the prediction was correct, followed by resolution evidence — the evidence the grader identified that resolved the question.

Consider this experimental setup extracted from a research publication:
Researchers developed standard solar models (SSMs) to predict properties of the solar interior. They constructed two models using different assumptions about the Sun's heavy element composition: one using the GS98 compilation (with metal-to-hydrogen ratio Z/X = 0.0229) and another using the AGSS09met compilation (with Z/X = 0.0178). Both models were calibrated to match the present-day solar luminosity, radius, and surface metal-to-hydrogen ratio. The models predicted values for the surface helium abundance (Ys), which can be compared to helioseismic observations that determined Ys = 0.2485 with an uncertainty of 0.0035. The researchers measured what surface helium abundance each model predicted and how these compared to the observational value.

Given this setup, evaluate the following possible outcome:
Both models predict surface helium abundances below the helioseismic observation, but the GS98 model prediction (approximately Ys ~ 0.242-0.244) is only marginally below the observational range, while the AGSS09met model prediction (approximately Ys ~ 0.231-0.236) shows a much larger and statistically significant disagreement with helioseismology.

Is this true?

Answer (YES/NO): YES